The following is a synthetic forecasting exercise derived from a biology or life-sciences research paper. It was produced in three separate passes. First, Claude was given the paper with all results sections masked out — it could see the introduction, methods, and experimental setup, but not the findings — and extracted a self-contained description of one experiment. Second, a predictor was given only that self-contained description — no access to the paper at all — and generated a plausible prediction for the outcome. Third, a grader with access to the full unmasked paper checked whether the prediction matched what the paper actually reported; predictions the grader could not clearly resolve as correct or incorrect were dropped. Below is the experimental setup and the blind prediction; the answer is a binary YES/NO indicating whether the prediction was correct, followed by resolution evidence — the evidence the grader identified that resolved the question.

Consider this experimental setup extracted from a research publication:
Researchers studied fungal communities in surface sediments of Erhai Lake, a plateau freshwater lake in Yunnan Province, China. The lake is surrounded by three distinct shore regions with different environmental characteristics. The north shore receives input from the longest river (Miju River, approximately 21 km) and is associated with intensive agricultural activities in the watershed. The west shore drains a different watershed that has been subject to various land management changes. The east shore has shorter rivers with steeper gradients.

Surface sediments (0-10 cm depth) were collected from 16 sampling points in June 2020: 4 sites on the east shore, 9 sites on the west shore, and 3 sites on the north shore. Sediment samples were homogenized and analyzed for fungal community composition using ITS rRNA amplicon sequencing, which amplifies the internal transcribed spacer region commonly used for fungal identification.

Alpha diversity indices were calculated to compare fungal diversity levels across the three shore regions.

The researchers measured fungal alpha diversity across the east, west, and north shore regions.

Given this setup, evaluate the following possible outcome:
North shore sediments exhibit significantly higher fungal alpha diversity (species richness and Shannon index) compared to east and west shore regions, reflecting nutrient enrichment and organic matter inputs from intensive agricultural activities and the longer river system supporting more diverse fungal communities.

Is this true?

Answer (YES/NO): NO